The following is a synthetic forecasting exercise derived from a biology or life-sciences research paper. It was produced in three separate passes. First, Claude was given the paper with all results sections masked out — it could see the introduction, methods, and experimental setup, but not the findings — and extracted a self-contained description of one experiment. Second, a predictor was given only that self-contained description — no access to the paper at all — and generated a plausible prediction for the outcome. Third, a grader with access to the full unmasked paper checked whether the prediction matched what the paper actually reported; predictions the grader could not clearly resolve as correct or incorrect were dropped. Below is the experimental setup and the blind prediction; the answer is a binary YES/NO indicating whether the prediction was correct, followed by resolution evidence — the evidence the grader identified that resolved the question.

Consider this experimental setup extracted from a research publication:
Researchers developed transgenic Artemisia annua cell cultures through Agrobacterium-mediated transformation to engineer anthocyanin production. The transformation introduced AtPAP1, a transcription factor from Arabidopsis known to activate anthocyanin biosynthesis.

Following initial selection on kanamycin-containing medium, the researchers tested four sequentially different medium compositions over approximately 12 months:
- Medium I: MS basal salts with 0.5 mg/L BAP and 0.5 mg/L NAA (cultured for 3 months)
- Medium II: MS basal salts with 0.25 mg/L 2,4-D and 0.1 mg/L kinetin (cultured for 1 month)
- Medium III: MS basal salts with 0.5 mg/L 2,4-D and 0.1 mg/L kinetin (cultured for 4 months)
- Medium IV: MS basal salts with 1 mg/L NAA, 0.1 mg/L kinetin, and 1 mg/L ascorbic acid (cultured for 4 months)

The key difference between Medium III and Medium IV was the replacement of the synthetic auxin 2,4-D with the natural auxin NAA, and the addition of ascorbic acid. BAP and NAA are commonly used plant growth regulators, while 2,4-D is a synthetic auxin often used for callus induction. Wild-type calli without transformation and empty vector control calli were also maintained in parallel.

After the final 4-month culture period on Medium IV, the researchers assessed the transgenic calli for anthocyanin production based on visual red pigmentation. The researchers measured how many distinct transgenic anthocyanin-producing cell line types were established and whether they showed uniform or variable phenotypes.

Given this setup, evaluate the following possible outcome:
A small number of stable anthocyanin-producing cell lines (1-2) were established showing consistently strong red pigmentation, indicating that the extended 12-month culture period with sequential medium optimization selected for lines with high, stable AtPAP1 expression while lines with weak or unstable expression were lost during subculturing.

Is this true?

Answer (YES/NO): NO